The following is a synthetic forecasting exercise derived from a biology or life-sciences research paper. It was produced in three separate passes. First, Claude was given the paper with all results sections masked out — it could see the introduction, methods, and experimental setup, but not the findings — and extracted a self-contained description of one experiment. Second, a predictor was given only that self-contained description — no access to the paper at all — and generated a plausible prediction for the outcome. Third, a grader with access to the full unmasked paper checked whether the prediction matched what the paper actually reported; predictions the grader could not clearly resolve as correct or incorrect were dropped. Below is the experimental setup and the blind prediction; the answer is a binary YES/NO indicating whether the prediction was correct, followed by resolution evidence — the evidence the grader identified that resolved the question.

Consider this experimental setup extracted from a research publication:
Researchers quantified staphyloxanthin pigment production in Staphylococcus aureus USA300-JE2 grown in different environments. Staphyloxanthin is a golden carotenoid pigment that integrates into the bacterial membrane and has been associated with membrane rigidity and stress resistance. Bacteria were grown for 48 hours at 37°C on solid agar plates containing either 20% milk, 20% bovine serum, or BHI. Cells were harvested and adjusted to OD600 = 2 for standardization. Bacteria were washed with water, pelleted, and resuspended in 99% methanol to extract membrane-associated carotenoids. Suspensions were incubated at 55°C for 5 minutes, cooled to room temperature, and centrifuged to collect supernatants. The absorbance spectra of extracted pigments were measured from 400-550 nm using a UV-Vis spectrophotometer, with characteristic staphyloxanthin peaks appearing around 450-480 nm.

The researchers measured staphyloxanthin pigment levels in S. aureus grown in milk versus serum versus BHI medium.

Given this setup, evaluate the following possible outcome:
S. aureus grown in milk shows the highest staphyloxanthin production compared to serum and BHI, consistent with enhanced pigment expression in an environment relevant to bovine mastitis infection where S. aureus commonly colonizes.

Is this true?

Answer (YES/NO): YES